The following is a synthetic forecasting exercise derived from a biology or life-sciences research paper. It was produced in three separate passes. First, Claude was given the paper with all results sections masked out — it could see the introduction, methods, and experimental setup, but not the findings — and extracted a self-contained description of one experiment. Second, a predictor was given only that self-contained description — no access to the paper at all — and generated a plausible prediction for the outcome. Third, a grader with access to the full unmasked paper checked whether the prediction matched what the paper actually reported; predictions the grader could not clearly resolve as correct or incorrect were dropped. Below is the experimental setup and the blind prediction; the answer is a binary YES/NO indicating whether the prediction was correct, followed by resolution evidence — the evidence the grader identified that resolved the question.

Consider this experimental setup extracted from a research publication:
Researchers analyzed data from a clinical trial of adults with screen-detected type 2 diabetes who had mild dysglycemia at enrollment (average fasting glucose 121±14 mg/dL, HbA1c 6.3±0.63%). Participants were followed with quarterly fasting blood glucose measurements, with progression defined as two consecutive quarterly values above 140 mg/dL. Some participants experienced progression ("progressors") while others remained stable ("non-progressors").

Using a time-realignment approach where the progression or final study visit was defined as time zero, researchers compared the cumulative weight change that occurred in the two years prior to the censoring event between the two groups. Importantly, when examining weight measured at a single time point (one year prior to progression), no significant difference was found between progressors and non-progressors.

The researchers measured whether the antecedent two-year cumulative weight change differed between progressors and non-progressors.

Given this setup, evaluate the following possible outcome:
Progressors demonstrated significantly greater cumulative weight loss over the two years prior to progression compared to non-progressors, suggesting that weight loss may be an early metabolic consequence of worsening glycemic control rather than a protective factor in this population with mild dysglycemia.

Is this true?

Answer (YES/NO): NO